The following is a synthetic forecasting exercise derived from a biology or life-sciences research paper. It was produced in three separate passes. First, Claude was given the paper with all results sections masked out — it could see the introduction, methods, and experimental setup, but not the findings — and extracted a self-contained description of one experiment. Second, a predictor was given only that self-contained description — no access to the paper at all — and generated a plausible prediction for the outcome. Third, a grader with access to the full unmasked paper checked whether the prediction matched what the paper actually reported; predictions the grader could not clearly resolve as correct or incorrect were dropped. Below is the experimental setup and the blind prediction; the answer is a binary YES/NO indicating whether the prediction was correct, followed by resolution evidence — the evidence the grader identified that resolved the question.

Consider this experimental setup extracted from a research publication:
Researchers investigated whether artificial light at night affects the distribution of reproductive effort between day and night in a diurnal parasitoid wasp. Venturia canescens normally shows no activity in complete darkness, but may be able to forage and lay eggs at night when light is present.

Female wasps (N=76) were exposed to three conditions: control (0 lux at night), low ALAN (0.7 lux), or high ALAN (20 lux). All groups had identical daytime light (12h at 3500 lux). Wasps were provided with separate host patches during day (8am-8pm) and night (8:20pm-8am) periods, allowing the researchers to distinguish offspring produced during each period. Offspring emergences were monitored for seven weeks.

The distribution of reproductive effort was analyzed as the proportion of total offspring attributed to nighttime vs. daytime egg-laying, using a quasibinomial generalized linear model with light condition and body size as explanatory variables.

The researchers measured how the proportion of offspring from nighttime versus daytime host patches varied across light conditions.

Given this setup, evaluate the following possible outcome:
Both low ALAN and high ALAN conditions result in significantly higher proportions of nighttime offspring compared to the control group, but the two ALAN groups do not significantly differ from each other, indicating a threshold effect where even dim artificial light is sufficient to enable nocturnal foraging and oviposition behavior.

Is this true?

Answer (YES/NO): NO